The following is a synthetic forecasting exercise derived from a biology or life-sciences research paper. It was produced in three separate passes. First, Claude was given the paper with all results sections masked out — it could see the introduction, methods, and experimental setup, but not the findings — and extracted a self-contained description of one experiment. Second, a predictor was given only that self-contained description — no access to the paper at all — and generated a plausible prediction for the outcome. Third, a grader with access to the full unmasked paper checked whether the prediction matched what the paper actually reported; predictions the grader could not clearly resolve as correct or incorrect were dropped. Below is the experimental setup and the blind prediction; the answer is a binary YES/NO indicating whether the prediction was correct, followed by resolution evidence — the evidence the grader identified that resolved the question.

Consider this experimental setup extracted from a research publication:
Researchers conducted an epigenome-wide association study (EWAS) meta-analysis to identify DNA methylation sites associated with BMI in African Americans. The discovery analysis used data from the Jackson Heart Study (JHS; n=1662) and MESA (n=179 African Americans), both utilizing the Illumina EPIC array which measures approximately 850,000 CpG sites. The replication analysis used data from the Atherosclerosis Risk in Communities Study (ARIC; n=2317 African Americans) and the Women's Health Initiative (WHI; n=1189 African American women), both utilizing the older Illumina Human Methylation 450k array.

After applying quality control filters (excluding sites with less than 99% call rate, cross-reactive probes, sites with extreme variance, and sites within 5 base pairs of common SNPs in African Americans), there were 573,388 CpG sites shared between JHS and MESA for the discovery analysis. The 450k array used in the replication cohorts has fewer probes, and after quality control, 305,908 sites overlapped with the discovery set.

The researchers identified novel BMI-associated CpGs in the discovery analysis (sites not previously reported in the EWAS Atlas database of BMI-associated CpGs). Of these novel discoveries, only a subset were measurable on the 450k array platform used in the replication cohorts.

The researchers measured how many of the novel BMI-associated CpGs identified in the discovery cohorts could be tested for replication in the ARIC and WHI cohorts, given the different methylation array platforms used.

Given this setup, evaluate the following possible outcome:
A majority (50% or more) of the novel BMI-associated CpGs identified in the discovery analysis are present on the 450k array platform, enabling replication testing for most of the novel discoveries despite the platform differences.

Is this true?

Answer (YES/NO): NO